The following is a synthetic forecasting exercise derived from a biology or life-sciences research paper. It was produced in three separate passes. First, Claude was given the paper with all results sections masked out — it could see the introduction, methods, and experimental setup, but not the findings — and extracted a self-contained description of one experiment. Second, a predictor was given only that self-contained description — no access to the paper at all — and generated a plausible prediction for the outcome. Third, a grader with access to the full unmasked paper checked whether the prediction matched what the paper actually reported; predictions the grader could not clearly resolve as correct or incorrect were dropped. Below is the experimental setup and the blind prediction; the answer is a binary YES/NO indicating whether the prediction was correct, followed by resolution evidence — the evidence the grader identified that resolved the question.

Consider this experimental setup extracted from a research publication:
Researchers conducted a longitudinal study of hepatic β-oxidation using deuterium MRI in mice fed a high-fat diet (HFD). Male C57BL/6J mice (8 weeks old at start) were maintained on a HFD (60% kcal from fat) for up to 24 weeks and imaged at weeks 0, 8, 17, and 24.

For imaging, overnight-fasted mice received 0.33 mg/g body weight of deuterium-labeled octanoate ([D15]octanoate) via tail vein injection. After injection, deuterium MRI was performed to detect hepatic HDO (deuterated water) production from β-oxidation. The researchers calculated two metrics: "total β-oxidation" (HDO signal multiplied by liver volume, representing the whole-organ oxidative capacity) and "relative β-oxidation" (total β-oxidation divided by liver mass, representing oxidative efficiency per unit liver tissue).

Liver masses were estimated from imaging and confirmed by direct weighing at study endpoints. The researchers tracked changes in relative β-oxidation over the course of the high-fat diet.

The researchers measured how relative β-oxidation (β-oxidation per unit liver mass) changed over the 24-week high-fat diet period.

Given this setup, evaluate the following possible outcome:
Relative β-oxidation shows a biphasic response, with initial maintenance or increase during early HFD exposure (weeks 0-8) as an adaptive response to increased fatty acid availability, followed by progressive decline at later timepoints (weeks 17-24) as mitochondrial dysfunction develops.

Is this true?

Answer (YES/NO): NO